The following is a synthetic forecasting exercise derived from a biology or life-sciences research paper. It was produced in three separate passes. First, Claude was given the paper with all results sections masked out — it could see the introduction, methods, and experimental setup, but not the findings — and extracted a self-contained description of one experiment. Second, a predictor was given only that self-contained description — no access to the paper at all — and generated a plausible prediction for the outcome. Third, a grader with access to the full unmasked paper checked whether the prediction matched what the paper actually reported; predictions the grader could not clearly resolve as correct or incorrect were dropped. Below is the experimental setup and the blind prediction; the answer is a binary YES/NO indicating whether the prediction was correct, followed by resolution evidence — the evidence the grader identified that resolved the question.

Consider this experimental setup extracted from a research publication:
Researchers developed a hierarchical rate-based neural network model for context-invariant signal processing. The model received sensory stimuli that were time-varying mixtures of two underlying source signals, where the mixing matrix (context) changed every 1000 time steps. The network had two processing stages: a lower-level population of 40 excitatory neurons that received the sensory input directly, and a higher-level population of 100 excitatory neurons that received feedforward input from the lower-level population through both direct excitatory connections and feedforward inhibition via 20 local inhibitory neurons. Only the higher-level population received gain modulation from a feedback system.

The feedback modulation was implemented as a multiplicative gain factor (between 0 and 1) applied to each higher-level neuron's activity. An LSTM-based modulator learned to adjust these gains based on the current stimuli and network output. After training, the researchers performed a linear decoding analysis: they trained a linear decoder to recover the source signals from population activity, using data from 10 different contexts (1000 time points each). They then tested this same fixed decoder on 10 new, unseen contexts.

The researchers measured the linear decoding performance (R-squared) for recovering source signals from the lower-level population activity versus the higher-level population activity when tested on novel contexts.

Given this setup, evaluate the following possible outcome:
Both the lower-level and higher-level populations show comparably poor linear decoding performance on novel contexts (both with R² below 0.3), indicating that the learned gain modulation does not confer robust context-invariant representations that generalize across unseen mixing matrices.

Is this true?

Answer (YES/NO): NO